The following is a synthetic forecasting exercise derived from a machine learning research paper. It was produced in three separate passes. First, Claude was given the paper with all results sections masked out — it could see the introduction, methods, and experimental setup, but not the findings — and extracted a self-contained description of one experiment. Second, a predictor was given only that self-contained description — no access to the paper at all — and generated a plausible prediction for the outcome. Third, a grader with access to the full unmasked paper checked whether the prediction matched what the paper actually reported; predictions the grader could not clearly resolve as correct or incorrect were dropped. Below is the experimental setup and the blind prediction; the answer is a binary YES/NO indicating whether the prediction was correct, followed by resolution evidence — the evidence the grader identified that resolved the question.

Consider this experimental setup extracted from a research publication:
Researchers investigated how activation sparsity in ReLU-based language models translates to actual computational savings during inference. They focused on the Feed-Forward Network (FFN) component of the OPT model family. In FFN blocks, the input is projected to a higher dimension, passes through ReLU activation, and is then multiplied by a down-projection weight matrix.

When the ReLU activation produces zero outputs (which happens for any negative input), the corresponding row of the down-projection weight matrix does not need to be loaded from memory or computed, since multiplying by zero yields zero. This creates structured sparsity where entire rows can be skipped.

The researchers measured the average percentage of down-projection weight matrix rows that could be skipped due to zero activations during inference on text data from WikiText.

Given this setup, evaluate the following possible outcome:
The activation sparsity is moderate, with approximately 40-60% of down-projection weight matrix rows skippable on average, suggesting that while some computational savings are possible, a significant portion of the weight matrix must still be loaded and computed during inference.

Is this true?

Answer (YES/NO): NO